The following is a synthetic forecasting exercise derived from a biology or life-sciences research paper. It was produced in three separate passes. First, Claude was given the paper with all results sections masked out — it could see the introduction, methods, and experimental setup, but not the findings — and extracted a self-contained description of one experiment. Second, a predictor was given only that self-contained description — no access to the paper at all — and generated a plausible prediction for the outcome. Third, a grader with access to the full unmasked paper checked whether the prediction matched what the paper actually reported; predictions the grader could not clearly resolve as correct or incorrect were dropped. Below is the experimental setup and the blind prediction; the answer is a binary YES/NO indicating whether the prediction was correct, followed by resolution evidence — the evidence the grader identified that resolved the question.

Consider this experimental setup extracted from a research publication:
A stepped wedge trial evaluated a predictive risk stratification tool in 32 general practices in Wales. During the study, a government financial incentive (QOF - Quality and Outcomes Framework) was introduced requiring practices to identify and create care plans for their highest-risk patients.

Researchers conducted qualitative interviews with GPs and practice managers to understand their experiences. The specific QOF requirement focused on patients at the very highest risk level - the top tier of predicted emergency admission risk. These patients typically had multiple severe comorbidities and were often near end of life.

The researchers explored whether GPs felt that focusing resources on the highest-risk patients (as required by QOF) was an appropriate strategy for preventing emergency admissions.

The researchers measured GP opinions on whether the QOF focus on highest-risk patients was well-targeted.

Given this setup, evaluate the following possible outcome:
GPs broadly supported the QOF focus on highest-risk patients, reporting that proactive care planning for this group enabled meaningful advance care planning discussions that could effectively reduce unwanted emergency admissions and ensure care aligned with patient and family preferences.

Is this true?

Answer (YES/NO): NO